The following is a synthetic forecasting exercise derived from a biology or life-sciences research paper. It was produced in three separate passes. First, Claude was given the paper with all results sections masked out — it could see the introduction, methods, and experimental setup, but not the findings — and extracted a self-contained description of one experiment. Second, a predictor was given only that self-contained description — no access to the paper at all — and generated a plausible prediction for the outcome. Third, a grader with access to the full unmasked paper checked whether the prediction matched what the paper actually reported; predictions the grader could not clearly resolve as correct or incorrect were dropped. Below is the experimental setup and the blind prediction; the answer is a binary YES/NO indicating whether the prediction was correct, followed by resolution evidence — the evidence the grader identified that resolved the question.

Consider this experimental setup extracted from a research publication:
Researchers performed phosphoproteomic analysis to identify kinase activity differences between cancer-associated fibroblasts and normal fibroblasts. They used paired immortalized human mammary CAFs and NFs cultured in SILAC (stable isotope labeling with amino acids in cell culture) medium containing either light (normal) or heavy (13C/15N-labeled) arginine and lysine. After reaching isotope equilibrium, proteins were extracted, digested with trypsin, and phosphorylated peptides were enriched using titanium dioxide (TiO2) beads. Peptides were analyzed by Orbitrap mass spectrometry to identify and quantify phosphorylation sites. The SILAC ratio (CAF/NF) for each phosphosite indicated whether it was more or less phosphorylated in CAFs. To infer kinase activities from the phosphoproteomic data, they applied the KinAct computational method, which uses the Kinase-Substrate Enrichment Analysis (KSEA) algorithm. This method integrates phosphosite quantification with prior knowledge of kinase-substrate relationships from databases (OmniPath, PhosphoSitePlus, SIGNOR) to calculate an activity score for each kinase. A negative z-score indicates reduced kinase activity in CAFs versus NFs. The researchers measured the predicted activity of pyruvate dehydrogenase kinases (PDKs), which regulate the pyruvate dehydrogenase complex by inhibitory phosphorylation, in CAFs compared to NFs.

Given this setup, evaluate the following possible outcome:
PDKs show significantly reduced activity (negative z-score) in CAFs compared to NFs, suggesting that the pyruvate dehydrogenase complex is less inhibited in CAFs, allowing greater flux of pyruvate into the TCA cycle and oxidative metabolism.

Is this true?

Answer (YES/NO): YES